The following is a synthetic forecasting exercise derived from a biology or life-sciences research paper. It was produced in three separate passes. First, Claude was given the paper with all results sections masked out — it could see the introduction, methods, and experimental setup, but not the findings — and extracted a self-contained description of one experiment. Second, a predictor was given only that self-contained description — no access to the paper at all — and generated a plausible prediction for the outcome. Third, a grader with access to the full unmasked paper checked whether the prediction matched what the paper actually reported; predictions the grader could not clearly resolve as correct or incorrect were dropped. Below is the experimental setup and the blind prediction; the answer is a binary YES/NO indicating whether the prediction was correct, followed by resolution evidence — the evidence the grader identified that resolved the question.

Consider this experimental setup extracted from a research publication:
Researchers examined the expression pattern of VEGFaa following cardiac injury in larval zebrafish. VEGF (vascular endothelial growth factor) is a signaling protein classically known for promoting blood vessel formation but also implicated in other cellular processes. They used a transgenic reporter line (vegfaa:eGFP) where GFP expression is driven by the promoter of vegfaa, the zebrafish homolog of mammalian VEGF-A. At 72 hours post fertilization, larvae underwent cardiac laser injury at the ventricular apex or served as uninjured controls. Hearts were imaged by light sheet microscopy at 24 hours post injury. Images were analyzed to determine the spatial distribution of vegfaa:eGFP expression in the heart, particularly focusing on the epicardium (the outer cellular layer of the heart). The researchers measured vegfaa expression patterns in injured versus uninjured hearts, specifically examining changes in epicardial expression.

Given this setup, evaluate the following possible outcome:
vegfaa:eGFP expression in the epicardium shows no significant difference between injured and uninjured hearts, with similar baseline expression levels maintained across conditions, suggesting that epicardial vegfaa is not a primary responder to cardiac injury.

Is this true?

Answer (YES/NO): NO